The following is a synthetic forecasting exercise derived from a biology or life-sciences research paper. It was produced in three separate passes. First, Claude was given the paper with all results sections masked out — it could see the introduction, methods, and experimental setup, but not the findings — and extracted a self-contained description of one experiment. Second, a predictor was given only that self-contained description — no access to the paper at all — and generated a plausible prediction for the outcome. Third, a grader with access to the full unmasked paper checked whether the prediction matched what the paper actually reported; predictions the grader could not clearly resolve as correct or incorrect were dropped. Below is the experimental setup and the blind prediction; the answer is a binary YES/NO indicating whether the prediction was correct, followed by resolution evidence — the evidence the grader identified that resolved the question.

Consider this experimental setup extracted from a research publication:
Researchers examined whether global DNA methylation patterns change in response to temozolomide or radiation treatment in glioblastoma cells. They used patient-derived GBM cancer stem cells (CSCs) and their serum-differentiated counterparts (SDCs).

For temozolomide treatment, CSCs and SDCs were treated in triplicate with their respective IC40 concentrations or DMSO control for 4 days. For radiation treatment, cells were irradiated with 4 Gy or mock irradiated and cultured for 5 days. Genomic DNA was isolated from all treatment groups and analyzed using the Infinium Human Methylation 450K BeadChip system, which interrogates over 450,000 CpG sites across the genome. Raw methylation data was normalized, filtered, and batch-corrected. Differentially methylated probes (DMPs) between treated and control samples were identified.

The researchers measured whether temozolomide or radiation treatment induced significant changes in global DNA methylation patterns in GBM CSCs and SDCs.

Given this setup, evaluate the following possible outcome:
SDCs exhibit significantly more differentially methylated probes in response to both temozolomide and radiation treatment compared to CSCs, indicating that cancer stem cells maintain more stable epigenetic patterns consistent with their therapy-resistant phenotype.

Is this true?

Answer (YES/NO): NO